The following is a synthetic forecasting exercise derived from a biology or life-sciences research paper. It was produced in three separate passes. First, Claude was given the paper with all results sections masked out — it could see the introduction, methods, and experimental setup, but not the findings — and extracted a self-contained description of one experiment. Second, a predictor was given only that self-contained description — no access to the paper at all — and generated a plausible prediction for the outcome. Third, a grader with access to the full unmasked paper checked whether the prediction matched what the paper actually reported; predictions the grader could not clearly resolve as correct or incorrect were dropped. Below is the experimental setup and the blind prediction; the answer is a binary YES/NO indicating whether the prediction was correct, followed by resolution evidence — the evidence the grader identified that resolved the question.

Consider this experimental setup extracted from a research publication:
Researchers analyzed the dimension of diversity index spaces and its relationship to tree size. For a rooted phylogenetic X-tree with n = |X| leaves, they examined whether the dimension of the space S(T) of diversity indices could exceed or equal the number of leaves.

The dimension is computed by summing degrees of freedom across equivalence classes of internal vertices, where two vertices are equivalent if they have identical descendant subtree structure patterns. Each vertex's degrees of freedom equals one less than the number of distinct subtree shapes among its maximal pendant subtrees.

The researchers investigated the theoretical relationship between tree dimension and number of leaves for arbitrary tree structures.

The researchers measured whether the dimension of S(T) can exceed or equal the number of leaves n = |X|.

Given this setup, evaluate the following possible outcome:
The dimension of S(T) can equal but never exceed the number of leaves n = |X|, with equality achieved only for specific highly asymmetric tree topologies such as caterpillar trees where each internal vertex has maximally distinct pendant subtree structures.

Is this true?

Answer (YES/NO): NO